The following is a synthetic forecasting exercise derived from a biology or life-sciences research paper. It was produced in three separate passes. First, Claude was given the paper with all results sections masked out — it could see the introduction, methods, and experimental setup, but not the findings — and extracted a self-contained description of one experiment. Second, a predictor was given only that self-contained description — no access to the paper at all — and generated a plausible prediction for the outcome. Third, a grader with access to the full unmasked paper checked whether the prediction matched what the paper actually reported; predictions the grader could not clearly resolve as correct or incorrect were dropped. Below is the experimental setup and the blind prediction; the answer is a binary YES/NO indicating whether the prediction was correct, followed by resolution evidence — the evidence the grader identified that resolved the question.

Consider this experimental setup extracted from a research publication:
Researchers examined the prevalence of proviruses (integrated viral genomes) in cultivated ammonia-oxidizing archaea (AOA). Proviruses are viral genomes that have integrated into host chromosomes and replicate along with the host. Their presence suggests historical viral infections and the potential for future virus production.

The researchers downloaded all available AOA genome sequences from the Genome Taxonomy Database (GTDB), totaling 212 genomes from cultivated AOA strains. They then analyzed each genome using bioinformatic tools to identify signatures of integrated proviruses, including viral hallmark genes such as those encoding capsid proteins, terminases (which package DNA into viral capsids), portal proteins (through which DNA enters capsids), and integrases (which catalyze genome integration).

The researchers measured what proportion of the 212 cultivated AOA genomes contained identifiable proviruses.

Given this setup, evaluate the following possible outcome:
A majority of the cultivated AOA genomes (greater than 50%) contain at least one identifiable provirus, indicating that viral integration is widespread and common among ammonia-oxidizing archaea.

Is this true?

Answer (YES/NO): YES